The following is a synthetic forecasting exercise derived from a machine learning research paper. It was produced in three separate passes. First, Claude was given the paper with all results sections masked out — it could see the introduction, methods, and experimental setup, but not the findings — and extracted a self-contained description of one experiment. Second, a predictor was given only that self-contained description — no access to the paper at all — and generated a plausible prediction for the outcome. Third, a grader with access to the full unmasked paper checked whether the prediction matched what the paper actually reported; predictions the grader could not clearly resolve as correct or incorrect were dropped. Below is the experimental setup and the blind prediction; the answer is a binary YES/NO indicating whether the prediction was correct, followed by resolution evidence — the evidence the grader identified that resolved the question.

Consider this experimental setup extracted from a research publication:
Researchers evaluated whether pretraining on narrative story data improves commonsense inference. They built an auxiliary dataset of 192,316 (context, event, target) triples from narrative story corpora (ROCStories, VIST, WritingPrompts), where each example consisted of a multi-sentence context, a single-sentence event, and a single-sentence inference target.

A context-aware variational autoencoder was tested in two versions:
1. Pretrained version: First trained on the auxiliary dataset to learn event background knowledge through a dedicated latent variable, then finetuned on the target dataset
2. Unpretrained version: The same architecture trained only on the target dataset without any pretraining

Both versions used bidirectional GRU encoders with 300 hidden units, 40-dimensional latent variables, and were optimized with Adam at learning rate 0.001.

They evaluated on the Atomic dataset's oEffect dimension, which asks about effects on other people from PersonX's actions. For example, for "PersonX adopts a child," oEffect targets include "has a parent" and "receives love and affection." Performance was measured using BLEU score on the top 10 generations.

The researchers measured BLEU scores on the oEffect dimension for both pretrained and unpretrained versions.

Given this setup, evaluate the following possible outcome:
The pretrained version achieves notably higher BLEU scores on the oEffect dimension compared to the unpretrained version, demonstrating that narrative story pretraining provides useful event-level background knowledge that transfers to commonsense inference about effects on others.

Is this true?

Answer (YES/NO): NO